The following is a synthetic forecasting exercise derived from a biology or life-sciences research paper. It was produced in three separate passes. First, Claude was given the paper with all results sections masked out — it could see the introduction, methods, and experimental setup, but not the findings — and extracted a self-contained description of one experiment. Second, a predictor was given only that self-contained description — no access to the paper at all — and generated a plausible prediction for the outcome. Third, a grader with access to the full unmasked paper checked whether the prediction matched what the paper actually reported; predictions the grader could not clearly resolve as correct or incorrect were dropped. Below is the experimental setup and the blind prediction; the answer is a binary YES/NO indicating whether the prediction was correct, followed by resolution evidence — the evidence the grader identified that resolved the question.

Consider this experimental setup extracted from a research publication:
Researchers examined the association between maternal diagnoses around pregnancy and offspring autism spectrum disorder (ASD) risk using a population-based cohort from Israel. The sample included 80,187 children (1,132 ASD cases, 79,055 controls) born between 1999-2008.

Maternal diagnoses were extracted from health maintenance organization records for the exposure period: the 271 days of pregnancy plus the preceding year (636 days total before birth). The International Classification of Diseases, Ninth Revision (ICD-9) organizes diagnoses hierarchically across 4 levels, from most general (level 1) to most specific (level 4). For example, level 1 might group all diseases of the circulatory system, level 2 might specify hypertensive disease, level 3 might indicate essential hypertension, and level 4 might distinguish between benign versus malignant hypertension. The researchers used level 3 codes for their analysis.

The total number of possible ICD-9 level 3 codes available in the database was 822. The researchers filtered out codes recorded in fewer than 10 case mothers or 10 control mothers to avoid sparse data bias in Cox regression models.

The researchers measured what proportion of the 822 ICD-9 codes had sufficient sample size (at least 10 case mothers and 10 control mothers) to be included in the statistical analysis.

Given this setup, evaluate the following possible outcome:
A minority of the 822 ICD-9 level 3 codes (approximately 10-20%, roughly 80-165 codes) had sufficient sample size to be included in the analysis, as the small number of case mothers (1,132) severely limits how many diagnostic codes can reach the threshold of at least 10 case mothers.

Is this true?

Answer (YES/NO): YES